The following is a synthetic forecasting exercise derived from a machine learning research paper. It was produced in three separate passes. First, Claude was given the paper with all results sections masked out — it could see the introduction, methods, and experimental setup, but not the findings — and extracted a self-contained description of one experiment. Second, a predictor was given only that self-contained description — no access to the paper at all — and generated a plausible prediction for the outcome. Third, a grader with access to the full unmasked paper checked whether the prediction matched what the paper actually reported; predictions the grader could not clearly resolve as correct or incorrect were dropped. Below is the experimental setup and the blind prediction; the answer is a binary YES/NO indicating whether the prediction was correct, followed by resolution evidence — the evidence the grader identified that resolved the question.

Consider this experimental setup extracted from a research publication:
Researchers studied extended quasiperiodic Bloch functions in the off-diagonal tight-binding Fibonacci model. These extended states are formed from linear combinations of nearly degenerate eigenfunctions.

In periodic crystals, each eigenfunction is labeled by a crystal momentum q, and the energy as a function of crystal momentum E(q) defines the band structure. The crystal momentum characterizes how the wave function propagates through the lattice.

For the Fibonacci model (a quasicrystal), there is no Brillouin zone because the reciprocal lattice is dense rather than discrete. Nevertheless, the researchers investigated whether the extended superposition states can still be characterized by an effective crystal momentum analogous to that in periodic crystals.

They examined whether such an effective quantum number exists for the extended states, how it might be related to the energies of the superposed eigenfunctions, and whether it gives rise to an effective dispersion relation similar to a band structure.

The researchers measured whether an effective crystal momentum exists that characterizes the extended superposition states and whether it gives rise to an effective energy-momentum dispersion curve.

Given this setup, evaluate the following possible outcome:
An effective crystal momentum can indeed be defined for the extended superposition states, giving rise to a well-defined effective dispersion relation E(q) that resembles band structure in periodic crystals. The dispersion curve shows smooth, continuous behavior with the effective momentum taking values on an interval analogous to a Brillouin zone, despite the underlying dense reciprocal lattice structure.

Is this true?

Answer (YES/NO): NO